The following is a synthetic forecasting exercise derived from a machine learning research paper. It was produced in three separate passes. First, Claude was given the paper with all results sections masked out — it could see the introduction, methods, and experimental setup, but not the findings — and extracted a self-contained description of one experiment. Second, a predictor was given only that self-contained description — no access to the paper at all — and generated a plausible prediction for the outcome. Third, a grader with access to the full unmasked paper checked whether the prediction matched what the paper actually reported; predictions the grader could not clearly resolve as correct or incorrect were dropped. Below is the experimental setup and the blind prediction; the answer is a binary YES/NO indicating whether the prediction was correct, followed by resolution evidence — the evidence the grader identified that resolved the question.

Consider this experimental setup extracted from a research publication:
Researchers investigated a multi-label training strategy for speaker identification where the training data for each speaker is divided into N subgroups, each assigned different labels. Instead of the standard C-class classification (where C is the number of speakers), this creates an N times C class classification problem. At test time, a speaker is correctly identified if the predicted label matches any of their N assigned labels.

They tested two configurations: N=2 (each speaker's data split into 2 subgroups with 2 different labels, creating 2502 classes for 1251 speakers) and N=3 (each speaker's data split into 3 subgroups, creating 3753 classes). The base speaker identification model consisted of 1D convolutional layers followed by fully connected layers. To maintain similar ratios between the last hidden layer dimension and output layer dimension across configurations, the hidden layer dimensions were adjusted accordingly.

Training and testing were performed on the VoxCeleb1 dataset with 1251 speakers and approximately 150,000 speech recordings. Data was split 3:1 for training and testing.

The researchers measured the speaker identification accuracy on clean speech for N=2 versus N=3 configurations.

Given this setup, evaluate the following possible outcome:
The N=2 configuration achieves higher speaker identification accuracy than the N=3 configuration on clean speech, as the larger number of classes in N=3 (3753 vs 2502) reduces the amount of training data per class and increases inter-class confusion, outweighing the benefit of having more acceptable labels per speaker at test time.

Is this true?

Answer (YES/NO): YES